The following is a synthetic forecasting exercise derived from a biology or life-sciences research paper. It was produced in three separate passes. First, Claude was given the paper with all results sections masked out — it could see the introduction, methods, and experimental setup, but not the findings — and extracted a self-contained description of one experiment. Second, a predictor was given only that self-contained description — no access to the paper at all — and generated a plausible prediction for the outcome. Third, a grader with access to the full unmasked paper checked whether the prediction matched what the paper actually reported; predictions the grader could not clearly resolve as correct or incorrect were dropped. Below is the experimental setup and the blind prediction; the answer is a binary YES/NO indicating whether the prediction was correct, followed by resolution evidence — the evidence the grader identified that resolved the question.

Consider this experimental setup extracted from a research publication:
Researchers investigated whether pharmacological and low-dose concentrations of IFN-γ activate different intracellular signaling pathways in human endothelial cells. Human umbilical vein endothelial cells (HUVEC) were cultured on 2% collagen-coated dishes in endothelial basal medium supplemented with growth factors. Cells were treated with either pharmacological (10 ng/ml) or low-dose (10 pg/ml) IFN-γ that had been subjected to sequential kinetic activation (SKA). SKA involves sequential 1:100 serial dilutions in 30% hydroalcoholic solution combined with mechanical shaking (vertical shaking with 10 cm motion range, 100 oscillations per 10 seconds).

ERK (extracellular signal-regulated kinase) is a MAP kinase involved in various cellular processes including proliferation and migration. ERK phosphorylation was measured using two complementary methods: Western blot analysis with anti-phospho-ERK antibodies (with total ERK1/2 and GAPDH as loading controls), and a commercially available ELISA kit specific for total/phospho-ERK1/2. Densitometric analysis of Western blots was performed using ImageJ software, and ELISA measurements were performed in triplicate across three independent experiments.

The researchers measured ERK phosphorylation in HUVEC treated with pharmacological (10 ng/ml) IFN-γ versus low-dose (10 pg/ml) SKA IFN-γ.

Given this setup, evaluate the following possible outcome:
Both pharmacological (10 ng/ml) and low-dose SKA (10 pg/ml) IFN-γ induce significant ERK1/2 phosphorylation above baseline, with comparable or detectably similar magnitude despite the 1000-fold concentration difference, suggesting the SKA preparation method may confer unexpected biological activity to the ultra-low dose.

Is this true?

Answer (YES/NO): NO